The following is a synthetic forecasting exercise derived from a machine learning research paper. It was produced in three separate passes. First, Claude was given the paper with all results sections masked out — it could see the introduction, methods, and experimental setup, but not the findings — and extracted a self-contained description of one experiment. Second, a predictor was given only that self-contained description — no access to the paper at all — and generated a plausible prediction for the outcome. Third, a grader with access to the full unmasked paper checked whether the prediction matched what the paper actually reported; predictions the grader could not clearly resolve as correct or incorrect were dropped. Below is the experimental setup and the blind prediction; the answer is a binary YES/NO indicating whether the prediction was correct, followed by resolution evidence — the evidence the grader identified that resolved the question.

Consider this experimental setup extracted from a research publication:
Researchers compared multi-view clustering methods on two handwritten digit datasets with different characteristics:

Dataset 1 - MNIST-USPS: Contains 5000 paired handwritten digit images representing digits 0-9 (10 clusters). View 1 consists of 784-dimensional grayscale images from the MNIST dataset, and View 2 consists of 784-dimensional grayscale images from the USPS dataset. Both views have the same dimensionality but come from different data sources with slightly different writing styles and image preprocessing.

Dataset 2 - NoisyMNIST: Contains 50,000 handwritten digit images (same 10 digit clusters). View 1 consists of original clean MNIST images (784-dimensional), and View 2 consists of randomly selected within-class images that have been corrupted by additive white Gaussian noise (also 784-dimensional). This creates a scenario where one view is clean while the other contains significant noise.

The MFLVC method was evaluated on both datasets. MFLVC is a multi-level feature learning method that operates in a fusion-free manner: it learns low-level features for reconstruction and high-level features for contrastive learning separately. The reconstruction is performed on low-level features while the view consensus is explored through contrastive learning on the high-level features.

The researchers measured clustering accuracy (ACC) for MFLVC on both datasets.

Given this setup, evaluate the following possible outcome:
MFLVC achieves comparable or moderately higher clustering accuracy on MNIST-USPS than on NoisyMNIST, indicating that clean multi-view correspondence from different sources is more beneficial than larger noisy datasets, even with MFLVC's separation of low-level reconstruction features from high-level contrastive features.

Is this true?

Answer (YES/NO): YES